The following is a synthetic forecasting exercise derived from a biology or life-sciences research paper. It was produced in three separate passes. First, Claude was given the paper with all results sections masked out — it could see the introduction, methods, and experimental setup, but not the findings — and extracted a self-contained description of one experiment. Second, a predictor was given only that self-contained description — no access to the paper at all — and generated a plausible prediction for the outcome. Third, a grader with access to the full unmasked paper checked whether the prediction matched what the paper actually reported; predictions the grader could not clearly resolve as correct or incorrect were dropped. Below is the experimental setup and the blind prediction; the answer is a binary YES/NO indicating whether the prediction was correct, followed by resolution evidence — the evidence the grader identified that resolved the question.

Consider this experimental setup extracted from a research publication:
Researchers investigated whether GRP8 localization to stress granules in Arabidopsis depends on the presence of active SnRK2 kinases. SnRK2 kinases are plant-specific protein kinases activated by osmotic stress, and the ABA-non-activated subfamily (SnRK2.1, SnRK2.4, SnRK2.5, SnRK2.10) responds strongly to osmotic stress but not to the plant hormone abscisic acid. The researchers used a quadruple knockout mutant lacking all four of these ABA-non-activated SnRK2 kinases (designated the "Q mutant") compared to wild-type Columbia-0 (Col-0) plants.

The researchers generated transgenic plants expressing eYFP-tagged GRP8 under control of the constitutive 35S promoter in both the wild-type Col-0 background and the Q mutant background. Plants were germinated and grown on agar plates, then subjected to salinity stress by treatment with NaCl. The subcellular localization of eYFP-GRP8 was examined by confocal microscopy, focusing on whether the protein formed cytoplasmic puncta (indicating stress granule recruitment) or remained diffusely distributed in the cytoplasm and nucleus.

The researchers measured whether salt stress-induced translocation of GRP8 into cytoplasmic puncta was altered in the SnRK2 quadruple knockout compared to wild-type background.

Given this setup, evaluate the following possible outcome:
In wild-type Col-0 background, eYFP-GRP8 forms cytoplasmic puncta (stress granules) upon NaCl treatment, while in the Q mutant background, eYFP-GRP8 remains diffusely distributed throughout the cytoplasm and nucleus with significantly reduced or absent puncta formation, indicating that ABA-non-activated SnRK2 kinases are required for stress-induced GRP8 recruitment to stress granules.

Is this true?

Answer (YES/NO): YES